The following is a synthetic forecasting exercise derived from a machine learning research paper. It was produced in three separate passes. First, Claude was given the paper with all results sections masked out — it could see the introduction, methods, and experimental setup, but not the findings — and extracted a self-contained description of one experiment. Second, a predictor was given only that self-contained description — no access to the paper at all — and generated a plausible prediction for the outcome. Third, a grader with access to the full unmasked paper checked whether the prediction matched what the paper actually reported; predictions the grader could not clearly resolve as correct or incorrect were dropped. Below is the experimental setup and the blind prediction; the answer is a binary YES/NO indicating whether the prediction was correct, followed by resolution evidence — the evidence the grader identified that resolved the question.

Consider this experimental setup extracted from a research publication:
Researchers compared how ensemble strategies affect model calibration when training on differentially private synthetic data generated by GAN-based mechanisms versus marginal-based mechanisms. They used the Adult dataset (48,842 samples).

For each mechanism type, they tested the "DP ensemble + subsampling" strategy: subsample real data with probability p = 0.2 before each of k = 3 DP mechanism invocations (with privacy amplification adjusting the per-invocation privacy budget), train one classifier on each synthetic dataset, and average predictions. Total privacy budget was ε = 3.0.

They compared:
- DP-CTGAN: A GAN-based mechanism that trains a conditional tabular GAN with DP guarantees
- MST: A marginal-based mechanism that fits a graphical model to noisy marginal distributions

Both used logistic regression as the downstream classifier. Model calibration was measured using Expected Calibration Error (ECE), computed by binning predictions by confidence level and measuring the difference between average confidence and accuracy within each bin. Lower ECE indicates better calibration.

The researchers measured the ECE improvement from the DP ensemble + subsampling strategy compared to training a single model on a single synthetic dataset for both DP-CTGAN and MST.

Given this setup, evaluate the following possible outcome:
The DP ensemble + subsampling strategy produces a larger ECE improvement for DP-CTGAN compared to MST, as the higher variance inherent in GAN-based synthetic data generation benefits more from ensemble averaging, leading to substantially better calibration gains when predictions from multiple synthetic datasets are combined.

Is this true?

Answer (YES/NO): YES